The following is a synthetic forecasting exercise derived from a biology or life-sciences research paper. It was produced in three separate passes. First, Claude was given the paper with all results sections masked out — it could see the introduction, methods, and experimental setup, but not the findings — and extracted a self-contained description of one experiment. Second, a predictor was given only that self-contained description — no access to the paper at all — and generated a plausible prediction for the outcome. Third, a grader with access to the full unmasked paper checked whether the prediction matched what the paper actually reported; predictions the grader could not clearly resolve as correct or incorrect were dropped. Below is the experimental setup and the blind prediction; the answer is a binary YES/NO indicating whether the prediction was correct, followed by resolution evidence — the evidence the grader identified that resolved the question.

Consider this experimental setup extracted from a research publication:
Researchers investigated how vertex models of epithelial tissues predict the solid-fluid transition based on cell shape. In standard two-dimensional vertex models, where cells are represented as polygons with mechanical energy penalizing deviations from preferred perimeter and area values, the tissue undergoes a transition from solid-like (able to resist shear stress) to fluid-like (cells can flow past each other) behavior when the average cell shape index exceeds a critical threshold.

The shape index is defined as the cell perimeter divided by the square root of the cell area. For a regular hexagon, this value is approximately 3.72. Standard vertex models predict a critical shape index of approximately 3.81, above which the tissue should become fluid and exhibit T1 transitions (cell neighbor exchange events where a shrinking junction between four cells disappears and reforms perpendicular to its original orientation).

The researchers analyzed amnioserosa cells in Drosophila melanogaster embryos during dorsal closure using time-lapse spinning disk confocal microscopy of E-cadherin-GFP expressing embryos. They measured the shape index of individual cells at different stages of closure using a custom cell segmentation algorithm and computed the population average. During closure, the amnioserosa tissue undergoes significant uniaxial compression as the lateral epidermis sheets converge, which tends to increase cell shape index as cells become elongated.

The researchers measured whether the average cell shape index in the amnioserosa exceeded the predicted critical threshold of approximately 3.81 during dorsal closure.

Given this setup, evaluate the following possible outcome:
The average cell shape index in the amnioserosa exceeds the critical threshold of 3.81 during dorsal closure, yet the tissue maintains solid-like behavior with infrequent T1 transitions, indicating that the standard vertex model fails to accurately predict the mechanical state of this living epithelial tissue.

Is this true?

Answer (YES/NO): YES